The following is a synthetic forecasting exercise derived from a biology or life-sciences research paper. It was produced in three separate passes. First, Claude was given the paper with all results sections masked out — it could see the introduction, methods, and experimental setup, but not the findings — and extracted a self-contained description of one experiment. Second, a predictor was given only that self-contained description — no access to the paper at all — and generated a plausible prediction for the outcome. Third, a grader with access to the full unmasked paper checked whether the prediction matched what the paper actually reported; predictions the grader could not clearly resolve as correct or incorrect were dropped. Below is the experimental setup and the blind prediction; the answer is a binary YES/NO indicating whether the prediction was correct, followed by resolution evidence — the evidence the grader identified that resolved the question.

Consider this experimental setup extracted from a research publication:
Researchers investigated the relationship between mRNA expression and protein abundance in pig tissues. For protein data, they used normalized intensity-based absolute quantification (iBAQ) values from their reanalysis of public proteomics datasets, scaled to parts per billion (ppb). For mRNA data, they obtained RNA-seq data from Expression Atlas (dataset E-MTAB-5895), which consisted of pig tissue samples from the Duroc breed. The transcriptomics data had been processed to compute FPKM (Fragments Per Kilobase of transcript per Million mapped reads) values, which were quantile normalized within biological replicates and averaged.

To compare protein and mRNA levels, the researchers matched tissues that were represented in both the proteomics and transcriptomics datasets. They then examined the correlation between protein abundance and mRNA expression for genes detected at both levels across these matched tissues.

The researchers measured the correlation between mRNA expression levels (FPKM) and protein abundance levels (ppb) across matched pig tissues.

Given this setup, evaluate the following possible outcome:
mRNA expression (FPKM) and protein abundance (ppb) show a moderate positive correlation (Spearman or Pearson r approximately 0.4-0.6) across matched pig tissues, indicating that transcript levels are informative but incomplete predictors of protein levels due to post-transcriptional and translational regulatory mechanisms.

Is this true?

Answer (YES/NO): NO